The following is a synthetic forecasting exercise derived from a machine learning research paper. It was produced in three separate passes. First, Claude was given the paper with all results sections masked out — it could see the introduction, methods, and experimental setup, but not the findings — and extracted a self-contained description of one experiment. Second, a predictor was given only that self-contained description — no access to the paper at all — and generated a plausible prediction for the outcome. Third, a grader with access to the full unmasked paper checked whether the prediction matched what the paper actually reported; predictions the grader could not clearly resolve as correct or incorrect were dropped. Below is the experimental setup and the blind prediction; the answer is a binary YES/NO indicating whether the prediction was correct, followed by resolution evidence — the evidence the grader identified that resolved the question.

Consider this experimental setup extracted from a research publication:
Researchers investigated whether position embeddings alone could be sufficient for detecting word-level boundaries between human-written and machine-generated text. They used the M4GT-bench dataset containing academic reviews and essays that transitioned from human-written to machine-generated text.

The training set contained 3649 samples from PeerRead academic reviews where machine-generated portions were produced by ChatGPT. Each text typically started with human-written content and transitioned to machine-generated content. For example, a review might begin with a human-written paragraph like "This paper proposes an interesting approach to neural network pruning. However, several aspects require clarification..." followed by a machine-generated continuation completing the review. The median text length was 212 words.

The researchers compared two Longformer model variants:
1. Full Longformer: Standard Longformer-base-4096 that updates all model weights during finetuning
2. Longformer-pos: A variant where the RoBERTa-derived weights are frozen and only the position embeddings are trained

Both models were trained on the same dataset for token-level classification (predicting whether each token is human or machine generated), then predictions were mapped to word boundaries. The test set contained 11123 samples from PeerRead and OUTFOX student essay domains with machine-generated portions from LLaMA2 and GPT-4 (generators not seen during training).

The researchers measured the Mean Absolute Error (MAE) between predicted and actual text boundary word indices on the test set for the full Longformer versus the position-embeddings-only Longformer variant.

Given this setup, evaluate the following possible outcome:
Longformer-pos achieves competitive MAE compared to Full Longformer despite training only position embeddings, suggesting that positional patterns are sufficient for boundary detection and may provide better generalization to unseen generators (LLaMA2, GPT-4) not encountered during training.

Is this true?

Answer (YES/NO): YES